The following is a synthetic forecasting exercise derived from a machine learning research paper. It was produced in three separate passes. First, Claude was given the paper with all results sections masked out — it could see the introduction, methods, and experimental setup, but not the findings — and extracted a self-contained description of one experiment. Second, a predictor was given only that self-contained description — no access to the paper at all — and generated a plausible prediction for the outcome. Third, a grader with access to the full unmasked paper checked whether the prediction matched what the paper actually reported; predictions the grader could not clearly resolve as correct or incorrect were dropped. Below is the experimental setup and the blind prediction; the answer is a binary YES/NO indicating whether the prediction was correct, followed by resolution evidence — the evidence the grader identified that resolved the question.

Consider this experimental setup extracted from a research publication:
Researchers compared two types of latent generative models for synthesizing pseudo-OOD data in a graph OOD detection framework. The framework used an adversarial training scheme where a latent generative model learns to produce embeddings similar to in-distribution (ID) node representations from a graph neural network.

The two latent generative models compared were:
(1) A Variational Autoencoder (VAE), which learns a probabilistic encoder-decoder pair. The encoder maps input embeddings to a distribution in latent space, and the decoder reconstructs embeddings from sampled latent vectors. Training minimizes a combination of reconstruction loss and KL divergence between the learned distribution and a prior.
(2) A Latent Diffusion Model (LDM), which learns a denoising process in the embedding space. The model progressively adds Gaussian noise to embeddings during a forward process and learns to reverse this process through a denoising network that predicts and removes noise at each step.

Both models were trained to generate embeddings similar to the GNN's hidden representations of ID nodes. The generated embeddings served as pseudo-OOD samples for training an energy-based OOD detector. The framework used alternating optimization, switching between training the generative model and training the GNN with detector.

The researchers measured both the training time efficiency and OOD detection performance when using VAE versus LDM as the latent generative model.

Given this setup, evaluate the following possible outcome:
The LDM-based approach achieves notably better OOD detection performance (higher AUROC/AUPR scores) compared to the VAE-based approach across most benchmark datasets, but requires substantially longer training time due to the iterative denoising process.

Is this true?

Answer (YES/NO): NO